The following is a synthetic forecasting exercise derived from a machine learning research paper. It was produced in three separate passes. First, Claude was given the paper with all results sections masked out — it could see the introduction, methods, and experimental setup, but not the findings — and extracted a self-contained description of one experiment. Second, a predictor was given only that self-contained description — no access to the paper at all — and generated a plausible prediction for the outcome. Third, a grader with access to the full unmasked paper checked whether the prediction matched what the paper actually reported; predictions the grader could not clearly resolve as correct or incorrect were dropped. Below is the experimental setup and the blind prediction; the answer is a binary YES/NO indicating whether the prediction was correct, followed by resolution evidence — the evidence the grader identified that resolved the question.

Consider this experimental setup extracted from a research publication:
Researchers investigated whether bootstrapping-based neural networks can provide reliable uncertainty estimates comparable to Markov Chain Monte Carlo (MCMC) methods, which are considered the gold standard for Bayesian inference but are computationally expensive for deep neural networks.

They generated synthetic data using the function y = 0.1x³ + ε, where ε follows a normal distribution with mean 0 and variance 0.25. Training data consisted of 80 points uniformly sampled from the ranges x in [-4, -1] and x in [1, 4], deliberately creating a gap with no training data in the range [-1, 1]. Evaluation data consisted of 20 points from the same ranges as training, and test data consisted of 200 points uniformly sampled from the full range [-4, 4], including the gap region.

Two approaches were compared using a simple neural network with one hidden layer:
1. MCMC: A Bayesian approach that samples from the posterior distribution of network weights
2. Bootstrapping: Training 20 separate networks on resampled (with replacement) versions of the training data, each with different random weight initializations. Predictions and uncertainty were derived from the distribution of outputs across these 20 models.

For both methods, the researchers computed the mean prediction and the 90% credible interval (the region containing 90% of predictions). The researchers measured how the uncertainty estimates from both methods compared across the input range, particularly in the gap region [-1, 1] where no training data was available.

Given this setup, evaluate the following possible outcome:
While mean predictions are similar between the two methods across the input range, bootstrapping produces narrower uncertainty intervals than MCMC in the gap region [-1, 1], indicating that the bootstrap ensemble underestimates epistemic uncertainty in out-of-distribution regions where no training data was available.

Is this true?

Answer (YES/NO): NO